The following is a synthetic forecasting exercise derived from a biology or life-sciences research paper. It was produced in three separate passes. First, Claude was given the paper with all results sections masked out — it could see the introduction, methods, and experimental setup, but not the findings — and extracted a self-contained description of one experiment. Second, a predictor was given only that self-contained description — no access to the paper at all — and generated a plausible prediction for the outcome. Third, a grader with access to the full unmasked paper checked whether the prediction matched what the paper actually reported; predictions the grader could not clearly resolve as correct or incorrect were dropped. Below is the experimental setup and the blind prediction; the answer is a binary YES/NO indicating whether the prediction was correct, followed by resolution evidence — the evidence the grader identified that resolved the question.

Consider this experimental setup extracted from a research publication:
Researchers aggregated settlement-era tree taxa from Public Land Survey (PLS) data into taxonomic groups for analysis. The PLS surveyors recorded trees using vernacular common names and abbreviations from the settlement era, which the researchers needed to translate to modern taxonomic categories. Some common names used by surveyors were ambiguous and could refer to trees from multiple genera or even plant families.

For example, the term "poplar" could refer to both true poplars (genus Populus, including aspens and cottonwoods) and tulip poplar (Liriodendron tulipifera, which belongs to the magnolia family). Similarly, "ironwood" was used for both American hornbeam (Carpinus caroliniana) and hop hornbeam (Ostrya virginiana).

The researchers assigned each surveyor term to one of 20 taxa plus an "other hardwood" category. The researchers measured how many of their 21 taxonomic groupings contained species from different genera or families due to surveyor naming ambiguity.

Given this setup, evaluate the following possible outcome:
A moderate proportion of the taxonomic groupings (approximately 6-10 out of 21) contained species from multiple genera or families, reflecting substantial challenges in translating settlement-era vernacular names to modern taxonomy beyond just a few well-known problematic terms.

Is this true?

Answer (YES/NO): NO